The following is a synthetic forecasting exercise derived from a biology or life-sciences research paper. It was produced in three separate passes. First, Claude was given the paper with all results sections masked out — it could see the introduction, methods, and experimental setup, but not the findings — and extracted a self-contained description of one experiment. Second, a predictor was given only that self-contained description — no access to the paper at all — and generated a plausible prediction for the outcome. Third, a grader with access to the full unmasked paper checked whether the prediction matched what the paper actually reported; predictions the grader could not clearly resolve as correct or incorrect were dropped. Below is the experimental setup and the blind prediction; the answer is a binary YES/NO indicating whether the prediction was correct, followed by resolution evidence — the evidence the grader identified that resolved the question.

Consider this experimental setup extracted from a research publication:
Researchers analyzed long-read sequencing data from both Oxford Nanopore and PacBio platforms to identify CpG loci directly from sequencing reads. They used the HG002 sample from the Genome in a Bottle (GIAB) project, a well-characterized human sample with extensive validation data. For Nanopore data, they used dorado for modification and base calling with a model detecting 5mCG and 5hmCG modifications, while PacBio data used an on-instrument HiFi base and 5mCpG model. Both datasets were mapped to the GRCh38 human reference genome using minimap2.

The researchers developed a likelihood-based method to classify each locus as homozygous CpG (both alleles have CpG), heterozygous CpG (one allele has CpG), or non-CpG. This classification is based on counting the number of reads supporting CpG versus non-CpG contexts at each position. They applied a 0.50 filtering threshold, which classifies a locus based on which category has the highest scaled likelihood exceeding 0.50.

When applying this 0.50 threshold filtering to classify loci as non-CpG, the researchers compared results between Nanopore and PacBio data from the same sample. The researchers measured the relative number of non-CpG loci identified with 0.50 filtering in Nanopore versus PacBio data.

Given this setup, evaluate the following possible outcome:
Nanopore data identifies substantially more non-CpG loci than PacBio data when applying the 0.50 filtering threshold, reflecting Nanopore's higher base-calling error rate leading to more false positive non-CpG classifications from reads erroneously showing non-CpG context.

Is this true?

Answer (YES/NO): YES